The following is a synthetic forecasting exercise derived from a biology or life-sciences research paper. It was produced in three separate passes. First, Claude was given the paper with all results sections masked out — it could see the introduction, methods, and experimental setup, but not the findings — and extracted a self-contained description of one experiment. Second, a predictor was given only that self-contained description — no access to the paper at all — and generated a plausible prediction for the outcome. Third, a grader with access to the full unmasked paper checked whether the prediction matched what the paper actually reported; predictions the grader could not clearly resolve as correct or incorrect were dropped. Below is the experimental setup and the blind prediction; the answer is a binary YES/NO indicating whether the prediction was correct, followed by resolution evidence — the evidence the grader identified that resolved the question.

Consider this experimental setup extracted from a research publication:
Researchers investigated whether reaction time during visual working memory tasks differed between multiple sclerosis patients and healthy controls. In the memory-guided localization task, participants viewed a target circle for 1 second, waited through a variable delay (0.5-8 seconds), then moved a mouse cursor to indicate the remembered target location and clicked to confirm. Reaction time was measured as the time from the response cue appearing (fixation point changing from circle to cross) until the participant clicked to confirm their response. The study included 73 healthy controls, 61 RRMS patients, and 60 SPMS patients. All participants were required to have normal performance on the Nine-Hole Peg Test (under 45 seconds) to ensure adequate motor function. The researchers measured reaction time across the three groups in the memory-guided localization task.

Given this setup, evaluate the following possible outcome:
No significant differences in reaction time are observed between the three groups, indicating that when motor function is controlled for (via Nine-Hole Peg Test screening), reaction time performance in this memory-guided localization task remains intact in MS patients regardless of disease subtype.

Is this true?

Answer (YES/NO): NO